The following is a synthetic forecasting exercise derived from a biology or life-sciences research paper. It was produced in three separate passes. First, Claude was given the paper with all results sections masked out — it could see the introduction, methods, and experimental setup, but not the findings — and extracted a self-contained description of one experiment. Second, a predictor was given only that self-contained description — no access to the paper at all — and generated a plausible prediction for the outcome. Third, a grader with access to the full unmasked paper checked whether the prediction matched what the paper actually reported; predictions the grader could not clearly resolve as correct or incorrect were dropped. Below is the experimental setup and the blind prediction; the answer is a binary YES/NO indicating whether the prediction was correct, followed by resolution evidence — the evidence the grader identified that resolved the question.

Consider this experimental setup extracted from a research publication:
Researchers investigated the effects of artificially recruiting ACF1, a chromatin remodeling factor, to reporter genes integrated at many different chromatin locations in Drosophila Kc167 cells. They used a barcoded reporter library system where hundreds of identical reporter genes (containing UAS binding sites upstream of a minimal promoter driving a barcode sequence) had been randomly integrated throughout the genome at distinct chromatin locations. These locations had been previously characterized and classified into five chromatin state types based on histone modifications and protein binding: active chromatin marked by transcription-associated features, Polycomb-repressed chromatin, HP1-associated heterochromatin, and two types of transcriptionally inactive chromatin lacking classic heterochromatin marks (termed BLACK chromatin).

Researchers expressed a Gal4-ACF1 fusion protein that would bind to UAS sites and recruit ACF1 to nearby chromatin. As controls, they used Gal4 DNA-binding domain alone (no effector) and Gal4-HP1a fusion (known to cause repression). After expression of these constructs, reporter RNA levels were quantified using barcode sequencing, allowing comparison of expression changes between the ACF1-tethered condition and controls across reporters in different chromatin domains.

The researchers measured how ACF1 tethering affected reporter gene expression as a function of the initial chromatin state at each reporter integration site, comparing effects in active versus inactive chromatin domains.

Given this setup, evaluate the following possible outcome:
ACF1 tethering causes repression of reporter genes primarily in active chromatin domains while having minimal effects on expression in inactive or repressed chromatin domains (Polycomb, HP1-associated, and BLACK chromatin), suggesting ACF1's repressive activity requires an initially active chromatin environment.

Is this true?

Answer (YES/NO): NO